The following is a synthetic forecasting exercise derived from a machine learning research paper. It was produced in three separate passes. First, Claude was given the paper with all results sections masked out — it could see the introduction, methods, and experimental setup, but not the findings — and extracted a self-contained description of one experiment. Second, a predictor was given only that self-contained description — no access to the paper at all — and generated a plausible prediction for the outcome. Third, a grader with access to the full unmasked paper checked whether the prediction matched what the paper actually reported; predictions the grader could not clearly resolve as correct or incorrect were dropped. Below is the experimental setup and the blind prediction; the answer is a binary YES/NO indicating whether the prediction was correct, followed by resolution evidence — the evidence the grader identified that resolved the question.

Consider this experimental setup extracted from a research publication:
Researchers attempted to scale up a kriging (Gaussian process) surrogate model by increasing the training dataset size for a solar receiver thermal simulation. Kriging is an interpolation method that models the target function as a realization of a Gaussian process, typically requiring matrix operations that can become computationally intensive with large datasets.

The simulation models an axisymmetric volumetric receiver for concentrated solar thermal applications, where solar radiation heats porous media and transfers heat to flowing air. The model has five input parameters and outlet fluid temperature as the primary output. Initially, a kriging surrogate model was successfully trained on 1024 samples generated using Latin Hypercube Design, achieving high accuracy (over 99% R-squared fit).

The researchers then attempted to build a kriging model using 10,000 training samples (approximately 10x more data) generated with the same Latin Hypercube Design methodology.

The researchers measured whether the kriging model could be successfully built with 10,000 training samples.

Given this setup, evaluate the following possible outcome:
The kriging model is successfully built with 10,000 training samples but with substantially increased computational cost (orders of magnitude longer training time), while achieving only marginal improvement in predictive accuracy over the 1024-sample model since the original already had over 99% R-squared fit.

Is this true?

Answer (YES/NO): NO